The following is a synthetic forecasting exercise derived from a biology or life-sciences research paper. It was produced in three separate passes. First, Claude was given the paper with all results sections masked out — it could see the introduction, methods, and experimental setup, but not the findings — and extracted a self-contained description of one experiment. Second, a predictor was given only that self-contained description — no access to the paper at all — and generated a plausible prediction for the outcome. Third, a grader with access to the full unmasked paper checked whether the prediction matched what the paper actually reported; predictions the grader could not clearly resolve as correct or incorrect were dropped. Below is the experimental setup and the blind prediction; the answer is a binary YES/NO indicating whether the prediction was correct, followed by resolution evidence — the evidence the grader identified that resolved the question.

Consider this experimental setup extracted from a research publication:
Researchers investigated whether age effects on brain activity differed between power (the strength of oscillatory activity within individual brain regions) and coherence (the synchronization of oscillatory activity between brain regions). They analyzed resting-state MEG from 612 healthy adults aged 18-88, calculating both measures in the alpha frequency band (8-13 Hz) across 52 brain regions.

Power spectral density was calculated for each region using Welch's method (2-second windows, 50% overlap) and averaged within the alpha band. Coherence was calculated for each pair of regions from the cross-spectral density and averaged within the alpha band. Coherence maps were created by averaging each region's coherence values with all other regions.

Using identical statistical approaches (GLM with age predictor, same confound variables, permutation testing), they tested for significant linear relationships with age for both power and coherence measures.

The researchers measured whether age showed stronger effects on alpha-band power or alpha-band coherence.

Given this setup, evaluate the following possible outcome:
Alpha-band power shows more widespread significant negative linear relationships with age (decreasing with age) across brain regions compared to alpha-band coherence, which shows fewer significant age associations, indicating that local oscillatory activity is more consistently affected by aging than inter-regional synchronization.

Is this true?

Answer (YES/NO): NO